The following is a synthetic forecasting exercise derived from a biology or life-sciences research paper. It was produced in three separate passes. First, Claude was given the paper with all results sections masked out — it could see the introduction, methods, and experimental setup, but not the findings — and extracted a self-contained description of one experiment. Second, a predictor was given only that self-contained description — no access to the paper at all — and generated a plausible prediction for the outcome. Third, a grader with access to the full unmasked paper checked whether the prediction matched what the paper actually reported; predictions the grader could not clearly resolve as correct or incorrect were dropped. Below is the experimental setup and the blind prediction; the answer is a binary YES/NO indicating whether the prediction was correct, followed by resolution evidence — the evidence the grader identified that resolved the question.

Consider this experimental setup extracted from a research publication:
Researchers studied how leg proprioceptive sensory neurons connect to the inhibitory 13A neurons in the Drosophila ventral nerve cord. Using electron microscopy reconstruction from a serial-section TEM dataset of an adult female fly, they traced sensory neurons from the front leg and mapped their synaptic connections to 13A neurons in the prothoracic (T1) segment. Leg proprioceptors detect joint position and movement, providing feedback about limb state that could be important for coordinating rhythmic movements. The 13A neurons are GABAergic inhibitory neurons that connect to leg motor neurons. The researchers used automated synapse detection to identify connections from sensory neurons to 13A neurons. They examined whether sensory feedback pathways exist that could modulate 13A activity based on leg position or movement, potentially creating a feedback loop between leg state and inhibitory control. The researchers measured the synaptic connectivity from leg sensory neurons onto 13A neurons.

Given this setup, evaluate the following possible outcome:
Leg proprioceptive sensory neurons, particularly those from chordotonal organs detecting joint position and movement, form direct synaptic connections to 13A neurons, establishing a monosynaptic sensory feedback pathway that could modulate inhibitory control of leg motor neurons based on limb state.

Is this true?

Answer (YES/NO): YES